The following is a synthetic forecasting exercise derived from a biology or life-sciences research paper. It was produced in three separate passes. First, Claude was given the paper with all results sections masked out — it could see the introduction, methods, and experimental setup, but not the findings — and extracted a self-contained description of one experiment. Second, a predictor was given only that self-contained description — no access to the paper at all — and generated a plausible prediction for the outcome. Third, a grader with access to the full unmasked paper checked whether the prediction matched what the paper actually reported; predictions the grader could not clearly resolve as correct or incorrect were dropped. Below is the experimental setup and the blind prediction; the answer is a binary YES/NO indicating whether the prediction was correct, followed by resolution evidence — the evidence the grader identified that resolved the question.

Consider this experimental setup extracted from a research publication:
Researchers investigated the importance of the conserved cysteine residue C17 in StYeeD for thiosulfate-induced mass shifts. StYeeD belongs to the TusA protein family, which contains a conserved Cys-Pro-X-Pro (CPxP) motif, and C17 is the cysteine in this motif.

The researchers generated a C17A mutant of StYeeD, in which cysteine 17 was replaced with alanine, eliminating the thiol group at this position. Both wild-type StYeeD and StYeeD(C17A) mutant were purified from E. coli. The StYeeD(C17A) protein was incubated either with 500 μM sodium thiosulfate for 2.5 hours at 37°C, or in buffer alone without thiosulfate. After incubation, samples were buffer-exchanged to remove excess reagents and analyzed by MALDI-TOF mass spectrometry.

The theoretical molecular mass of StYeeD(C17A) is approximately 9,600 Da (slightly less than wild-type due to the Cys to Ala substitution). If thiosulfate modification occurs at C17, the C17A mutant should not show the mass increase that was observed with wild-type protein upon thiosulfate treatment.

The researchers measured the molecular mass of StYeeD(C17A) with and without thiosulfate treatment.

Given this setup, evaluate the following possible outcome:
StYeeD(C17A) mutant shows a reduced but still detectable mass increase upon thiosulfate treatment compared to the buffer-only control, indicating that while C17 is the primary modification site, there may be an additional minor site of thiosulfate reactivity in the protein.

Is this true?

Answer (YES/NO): NO